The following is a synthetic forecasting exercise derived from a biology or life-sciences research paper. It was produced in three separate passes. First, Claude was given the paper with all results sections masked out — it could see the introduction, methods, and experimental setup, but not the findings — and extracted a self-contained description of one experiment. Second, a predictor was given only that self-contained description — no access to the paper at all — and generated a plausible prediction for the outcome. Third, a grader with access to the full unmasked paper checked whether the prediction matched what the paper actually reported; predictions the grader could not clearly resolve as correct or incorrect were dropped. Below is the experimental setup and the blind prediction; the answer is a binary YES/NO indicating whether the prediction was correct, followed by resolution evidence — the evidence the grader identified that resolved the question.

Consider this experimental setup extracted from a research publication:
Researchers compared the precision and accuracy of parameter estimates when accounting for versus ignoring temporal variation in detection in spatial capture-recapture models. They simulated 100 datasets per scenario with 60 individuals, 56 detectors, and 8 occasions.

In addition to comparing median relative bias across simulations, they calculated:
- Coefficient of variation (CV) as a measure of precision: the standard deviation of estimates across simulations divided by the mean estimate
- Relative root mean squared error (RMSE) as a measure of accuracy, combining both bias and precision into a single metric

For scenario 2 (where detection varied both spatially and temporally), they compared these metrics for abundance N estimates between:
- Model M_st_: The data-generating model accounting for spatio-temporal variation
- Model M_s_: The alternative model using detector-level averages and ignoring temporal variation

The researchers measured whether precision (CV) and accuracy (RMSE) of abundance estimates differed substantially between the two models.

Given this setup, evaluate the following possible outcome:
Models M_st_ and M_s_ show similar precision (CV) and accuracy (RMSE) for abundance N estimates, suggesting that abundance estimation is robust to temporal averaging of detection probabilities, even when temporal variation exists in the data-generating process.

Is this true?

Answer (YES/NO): YES